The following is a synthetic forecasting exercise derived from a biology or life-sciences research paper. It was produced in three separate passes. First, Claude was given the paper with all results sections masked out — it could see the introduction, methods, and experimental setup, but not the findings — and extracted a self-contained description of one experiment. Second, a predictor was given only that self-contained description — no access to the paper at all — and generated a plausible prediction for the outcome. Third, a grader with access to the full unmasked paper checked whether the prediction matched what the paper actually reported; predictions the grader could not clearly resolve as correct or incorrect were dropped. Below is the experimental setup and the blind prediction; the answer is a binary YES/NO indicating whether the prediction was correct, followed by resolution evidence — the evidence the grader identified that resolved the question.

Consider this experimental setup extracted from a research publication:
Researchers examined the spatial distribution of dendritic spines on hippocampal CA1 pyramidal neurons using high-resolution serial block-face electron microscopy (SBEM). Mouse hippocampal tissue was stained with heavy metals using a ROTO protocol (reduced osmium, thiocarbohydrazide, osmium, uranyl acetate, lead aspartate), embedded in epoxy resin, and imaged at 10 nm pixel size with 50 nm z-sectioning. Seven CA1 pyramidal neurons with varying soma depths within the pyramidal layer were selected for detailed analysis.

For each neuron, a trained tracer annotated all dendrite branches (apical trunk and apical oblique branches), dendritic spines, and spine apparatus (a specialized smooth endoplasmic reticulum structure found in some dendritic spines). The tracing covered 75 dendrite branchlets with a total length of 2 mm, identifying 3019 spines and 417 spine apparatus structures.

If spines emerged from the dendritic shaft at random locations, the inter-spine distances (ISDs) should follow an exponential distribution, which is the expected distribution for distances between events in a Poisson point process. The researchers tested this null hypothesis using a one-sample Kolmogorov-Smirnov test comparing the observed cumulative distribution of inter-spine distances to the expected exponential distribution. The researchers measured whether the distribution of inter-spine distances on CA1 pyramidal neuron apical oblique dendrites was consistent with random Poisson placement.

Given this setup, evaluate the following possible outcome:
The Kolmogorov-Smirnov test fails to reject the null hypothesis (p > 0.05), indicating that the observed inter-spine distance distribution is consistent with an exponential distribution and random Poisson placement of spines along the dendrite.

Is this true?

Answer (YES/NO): YES